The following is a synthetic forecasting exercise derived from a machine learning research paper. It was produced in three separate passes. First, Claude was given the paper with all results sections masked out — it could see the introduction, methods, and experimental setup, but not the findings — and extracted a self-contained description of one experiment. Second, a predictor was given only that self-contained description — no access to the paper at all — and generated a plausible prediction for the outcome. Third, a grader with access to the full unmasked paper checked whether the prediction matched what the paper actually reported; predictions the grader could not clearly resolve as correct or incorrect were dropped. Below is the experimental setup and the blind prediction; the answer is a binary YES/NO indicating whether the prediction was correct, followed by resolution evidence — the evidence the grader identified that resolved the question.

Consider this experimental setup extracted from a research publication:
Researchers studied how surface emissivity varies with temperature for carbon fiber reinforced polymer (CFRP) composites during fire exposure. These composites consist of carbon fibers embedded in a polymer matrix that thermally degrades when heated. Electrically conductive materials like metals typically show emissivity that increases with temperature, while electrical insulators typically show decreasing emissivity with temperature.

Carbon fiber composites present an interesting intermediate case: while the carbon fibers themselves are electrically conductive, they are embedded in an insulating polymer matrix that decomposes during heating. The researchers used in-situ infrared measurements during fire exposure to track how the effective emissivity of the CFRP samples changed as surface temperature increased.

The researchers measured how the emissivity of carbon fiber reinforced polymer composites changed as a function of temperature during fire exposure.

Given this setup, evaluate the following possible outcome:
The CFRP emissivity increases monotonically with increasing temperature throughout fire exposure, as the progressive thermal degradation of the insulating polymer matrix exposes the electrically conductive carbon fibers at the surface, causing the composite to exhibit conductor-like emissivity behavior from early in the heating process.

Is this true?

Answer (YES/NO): NO